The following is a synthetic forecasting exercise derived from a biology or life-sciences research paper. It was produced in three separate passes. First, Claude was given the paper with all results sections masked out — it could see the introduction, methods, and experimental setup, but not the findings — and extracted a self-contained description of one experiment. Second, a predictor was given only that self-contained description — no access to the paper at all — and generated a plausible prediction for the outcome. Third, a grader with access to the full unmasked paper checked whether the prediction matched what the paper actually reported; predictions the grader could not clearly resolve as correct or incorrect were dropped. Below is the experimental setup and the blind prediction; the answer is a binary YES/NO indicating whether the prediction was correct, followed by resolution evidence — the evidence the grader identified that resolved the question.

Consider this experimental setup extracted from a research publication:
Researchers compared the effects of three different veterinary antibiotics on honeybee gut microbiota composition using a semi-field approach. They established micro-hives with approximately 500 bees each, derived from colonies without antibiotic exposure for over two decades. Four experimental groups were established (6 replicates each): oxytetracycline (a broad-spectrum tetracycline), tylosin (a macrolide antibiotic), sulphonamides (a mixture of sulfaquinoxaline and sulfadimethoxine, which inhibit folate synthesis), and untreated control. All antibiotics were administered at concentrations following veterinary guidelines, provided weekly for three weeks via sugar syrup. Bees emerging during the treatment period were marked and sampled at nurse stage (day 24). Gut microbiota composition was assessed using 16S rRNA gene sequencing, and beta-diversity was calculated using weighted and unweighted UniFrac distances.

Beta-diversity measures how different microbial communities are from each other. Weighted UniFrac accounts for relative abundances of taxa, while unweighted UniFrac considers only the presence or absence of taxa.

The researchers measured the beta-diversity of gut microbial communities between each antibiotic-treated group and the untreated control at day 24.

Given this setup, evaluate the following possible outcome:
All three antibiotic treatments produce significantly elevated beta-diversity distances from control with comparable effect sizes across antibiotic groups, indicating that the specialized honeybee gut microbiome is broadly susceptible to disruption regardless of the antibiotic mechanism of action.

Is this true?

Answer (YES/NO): NO